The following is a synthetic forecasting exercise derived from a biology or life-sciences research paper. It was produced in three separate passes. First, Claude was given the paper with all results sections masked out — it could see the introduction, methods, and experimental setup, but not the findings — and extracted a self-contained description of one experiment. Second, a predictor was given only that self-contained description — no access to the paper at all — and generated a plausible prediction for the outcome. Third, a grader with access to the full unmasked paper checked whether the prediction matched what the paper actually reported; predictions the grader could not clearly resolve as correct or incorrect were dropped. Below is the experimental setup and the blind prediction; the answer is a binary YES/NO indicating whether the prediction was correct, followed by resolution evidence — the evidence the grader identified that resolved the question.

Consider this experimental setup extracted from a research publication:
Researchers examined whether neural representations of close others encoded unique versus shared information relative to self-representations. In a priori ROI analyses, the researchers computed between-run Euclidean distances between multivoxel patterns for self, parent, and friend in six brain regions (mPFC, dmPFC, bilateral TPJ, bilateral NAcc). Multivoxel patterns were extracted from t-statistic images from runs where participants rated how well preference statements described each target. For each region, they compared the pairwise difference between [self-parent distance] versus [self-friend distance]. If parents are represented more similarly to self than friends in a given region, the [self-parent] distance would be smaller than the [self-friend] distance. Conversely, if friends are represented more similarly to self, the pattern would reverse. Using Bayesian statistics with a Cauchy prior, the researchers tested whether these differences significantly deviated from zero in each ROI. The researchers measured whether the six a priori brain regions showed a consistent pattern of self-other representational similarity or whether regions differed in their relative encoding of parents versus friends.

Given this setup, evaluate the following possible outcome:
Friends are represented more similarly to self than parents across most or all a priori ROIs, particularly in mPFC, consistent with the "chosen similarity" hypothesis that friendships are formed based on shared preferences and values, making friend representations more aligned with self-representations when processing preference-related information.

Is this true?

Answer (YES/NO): NO